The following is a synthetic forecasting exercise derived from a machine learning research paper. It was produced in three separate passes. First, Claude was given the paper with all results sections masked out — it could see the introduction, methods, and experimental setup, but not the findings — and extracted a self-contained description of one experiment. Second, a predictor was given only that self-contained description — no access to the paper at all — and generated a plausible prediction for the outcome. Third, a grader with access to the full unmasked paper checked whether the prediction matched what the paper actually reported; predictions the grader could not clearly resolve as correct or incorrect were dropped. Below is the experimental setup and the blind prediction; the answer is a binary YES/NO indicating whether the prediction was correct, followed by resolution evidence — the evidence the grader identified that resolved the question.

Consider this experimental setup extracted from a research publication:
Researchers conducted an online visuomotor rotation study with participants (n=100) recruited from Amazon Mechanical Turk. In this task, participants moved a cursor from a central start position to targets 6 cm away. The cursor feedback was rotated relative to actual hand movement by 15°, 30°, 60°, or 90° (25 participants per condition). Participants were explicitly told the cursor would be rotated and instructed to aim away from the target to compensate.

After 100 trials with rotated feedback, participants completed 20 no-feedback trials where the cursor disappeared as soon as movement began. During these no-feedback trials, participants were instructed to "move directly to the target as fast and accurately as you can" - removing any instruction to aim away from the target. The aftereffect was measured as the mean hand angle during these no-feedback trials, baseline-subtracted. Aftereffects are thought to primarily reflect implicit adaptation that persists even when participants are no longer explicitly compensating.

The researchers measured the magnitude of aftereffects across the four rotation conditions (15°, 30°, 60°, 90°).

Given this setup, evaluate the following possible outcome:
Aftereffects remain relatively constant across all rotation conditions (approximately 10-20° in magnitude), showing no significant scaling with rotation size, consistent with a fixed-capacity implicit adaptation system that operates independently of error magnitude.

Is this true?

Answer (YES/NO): YES